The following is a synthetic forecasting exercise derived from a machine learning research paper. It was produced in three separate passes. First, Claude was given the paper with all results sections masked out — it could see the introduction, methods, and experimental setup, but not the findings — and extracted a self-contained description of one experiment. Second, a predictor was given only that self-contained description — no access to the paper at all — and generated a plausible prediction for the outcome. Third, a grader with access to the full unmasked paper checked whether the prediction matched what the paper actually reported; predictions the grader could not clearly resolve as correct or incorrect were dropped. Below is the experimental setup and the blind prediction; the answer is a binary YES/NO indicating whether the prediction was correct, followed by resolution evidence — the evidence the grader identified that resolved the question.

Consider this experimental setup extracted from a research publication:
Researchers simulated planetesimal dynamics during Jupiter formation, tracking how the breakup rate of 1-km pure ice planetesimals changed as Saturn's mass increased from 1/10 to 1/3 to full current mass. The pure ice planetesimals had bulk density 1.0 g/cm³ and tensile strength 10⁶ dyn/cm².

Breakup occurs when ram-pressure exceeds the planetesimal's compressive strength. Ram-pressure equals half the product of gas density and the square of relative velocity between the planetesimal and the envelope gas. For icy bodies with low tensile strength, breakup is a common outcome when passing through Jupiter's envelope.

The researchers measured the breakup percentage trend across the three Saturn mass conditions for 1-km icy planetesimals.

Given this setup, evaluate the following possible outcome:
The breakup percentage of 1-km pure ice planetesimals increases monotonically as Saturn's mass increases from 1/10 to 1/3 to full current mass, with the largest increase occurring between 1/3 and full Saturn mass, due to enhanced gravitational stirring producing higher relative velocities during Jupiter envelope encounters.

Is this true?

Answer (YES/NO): NO